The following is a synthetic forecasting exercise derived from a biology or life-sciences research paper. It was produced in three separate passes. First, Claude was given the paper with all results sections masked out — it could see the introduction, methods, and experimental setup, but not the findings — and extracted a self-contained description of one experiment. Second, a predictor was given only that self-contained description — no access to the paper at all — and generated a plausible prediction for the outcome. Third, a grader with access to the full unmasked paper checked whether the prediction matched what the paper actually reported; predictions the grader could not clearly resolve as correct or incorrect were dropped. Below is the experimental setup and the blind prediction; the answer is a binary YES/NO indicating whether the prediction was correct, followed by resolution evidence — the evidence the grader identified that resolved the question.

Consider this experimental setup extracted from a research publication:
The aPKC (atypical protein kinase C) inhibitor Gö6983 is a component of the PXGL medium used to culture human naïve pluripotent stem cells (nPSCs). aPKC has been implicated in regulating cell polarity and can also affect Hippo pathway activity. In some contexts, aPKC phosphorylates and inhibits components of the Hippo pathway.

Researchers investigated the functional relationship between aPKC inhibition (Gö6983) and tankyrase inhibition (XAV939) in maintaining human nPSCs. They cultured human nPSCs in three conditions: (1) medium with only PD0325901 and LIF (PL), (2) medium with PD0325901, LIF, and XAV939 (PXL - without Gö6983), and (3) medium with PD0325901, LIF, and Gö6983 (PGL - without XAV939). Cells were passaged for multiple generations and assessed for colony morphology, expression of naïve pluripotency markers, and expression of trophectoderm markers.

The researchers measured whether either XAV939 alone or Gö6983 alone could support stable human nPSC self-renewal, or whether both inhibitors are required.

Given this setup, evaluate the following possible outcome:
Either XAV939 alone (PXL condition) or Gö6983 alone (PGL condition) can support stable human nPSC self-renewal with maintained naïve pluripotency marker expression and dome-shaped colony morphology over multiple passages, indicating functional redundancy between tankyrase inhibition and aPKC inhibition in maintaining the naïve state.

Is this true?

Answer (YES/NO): NO